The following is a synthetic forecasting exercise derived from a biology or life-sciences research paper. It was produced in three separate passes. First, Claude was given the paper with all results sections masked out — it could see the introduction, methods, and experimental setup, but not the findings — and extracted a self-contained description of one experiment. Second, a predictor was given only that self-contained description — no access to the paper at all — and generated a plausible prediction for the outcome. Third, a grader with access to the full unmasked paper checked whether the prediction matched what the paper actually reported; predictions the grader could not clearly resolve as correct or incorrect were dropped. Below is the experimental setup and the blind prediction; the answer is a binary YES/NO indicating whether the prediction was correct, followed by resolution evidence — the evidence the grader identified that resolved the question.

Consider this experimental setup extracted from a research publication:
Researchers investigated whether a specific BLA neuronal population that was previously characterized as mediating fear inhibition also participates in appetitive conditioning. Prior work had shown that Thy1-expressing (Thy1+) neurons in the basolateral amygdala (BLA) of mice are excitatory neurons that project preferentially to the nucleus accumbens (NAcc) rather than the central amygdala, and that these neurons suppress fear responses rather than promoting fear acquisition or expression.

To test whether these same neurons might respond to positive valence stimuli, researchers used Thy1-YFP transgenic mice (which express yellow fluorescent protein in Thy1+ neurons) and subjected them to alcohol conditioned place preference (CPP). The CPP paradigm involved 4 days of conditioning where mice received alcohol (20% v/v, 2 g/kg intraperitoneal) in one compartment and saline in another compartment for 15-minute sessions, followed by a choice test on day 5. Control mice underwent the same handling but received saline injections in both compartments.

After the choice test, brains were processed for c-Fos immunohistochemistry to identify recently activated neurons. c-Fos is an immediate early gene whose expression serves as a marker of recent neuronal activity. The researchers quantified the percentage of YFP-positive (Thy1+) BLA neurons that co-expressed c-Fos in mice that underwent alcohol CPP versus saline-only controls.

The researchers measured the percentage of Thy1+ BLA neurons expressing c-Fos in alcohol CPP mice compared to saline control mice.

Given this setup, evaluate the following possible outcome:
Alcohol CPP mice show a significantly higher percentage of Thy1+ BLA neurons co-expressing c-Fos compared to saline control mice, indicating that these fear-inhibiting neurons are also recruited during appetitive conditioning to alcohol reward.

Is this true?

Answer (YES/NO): YES